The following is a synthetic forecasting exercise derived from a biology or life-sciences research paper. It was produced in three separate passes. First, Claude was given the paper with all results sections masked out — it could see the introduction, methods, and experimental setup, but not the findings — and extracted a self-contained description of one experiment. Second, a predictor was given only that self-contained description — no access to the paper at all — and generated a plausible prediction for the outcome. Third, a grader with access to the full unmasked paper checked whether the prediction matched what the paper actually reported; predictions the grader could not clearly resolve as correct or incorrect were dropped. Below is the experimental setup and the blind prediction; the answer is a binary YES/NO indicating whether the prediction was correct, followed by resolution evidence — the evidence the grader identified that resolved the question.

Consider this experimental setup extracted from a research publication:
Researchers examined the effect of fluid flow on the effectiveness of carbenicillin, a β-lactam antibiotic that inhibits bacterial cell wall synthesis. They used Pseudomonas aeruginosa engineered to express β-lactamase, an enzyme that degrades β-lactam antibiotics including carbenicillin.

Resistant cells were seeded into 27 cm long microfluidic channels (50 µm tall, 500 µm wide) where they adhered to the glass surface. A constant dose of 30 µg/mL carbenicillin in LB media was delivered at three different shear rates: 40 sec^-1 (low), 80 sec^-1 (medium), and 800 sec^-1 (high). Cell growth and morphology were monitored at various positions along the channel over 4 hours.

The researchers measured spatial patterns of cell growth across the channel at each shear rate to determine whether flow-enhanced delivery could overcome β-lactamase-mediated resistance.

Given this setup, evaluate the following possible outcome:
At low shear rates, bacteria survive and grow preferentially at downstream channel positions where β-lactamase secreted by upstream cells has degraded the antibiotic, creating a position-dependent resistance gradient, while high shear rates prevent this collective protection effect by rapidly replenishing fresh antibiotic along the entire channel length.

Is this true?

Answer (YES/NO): NO